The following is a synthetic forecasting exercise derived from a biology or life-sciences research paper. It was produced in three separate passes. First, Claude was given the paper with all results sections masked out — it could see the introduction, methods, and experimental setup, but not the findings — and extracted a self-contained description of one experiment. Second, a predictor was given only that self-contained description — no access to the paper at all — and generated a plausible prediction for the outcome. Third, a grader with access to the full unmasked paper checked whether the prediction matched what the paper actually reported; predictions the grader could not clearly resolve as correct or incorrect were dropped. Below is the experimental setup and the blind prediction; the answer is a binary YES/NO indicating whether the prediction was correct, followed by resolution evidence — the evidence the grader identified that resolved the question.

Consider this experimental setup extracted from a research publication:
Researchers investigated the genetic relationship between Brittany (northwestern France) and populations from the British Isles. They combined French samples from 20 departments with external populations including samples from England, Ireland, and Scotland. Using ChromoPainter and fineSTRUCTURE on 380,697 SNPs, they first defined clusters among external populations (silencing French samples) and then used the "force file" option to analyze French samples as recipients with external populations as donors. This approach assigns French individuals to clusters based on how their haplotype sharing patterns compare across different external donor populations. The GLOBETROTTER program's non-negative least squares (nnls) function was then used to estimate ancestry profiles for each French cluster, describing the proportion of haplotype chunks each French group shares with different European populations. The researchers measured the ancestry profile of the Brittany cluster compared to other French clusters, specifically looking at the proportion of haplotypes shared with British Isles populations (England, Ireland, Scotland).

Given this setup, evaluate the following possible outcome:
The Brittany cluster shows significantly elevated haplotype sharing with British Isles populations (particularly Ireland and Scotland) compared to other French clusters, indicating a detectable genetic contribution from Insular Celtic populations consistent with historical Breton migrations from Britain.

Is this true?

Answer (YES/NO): YES